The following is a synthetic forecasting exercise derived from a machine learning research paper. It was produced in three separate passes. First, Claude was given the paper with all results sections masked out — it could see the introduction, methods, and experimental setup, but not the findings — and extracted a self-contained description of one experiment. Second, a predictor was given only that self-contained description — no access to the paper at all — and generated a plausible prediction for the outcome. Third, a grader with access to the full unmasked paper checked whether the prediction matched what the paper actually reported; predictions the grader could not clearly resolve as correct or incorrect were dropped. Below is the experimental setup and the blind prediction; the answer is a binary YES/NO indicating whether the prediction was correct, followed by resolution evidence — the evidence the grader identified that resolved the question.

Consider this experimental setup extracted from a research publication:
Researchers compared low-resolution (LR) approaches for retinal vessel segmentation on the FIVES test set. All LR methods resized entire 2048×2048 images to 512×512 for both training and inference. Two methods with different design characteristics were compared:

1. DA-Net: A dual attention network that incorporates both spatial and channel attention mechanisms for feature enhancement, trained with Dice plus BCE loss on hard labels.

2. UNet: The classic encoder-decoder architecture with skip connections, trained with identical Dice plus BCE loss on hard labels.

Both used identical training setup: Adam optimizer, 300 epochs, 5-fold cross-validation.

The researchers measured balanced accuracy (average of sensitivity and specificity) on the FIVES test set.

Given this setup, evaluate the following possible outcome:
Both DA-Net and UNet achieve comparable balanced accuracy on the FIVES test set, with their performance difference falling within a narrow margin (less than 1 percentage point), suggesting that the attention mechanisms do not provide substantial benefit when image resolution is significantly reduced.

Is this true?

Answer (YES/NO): NO